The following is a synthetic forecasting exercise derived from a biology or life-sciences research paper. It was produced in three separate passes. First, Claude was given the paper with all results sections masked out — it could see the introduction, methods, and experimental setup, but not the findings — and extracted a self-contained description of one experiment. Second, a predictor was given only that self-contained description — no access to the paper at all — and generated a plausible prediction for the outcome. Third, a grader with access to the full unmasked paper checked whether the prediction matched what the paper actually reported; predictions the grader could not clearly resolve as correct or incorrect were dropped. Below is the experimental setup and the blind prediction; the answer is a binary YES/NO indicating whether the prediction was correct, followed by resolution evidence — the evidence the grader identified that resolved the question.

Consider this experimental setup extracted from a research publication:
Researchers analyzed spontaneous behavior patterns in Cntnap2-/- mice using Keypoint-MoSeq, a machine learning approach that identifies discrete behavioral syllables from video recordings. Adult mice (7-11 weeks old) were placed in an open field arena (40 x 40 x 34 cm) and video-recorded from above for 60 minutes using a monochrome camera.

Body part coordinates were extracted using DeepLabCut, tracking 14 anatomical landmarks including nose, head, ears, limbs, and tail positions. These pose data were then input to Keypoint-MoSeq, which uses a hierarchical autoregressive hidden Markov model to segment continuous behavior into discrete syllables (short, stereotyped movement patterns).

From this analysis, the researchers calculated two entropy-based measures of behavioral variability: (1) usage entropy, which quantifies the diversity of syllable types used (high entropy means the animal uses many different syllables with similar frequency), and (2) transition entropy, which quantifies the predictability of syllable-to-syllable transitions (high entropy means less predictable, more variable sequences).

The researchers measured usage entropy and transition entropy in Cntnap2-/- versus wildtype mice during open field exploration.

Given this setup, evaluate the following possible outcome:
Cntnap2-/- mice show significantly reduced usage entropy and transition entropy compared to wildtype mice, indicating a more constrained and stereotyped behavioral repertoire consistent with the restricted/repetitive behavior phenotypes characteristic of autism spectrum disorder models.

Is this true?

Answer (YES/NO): NO